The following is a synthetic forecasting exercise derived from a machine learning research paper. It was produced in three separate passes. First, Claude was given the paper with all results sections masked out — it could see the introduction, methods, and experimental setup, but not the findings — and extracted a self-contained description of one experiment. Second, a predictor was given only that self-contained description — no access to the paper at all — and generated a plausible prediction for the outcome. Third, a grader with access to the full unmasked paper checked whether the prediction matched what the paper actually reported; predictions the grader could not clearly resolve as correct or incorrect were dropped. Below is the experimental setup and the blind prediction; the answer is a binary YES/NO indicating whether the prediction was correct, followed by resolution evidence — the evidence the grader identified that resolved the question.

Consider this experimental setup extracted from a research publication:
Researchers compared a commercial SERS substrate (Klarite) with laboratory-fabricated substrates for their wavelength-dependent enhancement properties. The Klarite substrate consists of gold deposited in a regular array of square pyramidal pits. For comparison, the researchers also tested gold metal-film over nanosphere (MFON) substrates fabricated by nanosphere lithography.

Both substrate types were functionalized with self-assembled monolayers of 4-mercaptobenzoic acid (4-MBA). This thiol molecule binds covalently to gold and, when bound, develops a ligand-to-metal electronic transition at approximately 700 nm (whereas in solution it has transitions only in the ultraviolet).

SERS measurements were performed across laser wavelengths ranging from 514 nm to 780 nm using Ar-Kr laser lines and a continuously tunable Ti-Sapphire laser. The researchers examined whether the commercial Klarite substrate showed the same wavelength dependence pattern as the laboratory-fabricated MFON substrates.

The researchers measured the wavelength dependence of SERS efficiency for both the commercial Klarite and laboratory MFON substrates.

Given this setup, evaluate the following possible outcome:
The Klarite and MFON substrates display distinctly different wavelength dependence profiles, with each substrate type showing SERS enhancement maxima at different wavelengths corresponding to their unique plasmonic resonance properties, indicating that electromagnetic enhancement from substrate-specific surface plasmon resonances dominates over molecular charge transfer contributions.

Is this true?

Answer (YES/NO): NO